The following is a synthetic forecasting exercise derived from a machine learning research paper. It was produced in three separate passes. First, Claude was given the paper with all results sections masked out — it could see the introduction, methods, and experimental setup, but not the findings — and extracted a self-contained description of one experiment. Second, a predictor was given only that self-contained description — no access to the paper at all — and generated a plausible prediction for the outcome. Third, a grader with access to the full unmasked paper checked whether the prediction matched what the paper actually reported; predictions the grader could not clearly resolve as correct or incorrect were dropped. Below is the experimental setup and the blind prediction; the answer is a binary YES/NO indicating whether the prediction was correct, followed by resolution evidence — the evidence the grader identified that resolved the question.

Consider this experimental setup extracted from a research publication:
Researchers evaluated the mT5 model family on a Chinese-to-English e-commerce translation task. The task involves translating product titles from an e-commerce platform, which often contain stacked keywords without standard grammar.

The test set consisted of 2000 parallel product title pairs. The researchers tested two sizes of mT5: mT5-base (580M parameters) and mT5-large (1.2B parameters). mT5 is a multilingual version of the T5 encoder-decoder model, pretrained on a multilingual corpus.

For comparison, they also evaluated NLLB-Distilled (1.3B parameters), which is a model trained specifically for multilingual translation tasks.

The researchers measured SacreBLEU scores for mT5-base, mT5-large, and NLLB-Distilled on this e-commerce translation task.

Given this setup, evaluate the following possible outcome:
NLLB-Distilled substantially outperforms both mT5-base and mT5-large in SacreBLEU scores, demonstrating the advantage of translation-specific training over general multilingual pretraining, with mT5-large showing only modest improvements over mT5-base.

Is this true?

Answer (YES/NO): YES